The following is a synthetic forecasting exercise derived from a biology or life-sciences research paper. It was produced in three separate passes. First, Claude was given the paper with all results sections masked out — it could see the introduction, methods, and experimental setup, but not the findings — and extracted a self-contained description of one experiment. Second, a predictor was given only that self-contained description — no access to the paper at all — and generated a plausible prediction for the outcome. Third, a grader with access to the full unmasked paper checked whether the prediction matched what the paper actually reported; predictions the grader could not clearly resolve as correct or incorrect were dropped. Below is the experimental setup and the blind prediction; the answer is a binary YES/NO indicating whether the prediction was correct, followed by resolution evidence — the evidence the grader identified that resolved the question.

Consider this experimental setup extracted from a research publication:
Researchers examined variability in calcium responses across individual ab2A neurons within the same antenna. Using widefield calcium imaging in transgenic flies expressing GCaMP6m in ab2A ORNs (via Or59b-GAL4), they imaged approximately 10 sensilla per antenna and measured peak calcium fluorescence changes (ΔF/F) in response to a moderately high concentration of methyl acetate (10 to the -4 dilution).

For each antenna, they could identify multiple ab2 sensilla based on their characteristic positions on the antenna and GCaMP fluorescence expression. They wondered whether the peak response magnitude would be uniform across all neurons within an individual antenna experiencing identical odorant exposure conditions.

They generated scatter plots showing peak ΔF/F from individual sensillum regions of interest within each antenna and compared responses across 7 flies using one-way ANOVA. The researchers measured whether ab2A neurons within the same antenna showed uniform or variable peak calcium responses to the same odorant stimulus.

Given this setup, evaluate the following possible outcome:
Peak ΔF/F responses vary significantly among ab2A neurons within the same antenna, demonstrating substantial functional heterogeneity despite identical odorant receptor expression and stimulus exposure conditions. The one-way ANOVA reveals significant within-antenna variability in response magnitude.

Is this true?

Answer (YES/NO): NO